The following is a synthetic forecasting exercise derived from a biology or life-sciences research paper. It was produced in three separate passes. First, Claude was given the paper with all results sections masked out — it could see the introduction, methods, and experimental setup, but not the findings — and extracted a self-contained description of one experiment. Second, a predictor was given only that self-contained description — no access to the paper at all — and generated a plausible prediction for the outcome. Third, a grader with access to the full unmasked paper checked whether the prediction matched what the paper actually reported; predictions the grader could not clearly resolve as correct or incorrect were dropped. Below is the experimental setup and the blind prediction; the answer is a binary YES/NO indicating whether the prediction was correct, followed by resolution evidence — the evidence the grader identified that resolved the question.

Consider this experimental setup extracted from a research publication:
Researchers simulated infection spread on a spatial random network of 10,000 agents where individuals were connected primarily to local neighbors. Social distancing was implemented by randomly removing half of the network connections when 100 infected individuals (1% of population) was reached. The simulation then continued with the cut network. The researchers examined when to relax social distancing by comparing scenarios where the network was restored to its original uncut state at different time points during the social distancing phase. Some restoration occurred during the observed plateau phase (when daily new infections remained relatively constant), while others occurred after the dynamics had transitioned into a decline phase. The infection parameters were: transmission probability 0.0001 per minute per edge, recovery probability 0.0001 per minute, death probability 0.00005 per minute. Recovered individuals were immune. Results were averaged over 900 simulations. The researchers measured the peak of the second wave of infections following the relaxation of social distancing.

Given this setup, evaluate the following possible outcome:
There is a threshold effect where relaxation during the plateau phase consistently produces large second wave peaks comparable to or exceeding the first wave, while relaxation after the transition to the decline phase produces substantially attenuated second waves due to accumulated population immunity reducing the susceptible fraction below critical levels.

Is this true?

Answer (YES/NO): NO